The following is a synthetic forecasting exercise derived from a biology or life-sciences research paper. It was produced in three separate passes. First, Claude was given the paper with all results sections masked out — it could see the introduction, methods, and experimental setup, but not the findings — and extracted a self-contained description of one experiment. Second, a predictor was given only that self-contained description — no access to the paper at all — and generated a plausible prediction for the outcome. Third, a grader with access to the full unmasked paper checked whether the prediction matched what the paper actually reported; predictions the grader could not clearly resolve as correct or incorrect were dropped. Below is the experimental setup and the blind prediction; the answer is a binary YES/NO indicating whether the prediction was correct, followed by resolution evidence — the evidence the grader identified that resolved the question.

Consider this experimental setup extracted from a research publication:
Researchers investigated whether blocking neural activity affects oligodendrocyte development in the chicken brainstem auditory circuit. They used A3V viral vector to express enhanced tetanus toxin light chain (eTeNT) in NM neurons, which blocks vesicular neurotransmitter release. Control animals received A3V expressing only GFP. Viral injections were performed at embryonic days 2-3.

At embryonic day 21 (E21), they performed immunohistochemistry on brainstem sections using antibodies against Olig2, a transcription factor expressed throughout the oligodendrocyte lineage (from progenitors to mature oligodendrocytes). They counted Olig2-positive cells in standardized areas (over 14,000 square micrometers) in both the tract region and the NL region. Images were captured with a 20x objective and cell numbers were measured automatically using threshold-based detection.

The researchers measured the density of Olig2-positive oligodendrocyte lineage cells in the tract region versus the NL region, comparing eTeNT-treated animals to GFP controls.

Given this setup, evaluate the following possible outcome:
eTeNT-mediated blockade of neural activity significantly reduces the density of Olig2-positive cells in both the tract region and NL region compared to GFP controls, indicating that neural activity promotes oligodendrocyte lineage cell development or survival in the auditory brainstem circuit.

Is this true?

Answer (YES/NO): NO